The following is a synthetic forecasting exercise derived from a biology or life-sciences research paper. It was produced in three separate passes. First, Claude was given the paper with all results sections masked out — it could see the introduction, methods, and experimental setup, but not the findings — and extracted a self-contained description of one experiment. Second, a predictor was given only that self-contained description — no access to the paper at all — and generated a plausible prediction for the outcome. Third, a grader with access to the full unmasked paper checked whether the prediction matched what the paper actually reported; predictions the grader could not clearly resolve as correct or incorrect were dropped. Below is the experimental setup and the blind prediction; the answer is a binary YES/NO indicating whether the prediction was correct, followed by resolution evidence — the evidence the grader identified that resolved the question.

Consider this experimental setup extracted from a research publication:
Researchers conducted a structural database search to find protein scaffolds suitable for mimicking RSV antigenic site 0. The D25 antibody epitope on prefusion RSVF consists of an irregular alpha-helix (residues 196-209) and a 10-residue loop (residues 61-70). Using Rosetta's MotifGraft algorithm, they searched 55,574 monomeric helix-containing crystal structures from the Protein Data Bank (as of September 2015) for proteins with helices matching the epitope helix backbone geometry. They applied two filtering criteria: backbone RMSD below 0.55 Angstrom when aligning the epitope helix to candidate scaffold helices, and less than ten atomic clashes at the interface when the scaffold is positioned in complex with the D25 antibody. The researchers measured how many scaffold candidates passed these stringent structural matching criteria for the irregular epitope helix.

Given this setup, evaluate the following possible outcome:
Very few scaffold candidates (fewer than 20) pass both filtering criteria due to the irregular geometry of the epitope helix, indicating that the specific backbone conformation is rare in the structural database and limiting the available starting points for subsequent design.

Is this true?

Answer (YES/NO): YES